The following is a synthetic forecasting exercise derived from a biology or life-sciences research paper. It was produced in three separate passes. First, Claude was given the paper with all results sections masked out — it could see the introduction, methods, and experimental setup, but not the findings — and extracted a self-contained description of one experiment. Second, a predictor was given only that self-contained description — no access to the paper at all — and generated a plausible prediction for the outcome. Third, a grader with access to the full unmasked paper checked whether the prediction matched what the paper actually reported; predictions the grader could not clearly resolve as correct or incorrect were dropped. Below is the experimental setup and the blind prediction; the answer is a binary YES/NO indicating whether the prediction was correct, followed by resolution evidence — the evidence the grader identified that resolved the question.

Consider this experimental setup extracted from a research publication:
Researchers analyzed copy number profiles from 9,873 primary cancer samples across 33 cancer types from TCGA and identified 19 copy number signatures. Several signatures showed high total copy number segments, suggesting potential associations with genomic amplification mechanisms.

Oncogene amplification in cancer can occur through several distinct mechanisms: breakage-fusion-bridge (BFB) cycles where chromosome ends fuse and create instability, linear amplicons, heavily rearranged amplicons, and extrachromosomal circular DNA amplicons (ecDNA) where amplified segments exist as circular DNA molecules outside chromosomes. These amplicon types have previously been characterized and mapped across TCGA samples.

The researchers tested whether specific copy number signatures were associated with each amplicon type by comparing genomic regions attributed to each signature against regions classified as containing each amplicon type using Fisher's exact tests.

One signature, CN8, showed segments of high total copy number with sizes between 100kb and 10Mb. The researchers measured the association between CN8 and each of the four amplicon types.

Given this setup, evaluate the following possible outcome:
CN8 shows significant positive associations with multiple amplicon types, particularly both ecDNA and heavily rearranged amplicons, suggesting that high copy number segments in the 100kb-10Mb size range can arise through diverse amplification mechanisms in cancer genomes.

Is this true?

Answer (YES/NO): NO